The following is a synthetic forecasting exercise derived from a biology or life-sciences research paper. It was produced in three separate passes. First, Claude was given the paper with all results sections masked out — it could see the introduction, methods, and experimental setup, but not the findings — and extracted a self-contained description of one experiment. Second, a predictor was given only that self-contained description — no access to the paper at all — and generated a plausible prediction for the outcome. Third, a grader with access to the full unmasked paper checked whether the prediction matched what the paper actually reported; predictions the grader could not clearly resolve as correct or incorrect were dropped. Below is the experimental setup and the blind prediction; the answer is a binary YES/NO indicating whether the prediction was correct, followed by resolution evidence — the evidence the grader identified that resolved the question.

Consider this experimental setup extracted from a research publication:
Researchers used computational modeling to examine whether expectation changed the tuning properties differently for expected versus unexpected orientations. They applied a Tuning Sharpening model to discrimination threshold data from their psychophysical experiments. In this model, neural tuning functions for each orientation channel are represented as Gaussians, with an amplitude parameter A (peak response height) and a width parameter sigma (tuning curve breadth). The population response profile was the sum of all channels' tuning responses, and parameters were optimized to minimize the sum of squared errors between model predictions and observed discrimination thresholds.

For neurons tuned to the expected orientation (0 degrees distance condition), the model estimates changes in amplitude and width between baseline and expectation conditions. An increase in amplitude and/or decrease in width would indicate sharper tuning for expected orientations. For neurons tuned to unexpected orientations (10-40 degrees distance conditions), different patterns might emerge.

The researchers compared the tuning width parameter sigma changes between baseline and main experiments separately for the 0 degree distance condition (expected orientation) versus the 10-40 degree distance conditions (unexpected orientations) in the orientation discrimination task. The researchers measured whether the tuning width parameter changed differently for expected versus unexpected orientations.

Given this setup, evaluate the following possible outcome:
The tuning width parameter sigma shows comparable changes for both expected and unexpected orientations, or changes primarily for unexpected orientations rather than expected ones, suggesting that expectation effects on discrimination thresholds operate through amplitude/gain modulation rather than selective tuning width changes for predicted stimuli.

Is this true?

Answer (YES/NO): NO